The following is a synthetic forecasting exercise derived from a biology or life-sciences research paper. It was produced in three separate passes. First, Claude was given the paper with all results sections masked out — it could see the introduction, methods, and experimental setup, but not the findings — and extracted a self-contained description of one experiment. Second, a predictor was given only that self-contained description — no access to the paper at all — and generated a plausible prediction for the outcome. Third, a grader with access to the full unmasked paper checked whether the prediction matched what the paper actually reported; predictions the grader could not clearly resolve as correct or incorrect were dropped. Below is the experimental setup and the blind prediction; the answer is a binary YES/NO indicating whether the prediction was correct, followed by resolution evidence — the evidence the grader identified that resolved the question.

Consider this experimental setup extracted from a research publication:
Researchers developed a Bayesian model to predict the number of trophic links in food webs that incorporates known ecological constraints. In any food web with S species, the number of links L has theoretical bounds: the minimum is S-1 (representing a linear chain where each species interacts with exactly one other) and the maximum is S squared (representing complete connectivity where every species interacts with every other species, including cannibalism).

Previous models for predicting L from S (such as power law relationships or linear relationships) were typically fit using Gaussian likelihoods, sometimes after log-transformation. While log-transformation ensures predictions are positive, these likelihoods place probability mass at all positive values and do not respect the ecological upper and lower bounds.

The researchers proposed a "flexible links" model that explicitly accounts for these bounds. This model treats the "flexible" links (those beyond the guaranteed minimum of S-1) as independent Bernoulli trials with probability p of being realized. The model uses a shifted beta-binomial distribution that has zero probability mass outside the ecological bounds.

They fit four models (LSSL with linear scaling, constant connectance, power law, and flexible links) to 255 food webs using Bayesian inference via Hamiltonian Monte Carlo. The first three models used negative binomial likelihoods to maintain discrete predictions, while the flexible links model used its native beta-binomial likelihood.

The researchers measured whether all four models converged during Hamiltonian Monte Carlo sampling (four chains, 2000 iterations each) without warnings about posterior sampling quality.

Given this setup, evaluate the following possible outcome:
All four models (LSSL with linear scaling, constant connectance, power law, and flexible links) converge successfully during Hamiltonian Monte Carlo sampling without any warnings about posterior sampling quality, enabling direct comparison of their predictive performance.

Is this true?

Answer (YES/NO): YES